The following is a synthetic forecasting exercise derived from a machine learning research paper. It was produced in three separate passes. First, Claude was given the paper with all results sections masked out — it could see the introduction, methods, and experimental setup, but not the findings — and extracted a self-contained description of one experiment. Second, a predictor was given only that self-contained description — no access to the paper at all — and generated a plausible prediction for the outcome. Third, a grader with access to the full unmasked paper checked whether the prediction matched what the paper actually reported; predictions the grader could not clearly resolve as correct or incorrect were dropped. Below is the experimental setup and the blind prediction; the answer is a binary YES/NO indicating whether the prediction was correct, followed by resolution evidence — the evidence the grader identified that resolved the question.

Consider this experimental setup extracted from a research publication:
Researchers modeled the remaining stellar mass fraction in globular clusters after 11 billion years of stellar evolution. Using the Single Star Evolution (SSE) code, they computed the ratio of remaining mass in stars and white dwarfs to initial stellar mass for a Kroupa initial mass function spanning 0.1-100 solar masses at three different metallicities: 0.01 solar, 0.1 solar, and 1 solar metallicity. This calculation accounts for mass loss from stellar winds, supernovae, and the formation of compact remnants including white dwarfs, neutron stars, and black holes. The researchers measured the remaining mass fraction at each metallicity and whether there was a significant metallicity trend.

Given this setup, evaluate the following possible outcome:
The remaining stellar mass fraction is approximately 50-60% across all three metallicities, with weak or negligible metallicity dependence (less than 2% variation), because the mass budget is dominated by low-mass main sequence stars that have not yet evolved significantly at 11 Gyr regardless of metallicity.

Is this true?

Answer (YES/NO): NO